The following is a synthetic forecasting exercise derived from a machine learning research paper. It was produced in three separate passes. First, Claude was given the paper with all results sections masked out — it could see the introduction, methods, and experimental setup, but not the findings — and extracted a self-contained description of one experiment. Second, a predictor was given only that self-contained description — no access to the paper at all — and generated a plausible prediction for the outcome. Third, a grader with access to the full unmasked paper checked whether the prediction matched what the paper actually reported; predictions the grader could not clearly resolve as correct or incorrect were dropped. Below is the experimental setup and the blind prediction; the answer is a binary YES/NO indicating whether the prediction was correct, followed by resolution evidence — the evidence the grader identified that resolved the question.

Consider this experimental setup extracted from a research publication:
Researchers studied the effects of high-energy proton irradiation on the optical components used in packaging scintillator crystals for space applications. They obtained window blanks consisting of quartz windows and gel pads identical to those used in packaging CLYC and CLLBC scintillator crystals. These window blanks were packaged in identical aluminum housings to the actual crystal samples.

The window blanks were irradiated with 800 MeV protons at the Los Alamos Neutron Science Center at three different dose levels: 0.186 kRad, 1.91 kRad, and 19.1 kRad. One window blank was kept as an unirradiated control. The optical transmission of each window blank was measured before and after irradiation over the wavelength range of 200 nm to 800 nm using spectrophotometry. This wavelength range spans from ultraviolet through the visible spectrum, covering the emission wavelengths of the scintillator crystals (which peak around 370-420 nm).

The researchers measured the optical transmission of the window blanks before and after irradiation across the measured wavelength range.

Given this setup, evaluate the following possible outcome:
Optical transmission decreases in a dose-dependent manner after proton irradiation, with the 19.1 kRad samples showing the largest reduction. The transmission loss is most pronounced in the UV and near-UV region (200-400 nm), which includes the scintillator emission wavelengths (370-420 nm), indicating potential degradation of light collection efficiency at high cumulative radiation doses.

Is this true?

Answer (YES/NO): NO